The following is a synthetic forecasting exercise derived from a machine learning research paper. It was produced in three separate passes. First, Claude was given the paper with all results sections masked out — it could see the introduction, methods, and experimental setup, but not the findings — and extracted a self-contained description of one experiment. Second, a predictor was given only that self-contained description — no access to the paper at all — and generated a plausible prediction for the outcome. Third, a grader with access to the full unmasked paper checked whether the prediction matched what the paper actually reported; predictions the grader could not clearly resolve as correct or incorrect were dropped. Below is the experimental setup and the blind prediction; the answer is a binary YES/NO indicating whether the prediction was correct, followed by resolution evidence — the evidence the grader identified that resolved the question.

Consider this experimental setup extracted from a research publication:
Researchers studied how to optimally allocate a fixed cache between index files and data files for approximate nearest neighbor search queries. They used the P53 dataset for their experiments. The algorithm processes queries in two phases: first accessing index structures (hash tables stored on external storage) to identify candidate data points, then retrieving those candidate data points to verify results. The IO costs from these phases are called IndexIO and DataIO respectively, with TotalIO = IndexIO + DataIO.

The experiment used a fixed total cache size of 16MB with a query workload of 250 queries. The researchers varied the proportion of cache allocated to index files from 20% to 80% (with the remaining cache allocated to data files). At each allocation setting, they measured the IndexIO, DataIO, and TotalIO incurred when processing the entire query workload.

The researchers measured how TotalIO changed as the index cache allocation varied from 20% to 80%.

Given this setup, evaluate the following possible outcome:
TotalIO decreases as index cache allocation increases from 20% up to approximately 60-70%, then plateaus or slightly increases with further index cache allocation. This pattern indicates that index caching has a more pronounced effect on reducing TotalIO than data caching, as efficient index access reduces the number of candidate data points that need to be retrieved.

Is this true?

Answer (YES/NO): NO